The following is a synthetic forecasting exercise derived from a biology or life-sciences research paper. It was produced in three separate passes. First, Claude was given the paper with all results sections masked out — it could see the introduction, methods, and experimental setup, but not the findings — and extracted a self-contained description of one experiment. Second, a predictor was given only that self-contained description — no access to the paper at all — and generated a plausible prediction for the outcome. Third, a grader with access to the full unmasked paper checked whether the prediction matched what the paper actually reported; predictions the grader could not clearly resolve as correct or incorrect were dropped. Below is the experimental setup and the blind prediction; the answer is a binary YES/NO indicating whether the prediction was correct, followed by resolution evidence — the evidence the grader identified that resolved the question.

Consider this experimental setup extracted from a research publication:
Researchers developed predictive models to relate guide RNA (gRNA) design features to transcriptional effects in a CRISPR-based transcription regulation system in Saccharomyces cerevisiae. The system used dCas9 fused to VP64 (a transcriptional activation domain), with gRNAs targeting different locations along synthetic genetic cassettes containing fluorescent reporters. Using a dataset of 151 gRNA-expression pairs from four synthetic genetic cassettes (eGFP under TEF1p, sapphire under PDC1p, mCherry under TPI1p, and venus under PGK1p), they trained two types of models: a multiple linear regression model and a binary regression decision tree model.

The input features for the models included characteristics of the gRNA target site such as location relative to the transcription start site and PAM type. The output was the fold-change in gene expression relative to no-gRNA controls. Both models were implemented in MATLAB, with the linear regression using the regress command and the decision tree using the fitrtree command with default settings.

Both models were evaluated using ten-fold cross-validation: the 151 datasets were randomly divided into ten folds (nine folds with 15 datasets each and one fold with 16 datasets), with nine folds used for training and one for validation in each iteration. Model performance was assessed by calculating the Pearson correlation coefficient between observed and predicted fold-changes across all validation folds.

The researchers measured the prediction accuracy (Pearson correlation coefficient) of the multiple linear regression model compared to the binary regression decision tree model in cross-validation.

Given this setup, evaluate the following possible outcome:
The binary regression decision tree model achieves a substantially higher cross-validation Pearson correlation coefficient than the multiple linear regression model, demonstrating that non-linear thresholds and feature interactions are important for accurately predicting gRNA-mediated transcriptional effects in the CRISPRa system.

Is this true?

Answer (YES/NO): YES